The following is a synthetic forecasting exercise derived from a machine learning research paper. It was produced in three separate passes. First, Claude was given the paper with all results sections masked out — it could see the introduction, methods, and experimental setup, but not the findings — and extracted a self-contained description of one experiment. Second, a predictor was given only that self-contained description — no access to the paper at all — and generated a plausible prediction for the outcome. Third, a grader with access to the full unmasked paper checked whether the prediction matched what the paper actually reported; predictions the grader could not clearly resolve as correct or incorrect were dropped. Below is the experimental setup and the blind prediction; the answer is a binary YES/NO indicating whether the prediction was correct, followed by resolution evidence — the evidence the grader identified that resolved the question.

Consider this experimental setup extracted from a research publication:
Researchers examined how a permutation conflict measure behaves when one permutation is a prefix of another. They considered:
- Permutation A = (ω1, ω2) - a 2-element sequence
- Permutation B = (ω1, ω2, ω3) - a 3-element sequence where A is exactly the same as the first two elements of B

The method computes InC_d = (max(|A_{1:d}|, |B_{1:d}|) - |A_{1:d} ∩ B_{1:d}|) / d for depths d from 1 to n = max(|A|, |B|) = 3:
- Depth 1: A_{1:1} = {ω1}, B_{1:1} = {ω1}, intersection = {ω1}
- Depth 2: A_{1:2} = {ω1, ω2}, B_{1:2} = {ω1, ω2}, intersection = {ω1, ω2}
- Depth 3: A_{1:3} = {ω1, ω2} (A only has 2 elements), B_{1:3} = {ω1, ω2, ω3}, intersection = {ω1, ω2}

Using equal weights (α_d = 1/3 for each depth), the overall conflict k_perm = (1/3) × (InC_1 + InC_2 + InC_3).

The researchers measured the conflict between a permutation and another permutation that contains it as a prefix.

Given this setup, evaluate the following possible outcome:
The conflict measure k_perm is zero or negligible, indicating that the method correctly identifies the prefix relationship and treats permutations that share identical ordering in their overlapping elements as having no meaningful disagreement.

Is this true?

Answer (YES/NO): NO